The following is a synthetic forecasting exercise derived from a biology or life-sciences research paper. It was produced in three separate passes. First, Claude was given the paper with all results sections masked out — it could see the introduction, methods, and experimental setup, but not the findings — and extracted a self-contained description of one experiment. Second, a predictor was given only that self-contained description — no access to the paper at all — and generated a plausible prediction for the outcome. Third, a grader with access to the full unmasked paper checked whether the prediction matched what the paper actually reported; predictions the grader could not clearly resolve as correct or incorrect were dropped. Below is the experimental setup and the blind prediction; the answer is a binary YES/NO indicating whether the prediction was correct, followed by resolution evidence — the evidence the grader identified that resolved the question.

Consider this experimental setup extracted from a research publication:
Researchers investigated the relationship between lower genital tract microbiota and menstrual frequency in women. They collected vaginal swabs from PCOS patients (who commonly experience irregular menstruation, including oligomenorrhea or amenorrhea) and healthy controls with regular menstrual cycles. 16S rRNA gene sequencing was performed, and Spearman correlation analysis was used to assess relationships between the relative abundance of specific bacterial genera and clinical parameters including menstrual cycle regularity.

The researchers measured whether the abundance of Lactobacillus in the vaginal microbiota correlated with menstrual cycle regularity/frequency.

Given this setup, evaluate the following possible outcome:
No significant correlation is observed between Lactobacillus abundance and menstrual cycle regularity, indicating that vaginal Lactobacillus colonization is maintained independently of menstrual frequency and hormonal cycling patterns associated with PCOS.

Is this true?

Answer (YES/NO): NO